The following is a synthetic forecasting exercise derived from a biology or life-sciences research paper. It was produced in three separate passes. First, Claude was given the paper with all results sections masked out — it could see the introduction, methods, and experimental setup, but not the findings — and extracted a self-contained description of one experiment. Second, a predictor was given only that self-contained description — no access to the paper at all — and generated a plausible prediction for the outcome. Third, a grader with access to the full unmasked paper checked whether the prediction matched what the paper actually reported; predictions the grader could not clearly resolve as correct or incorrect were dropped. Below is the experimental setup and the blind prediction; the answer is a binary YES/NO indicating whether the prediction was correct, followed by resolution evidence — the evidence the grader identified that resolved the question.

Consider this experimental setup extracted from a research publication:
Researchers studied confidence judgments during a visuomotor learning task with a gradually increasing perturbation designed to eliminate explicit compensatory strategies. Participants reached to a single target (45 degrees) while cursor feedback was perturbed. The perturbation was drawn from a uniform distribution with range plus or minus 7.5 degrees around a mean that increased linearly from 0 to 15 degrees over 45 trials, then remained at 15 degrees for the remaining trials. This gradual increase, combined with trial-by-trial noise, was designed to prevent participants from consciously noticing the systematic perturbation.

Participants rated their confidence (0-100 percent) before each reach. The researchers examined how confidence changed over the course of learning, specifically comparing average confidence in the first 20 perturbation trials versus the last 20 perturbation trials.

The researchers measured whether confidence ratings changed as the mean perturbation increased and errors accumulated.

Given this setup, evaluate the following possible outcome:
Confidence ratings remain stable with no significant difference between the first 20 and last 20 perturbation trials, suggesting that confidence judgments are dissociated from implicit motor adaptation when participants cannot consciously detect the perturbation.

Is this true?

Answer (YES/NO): NO